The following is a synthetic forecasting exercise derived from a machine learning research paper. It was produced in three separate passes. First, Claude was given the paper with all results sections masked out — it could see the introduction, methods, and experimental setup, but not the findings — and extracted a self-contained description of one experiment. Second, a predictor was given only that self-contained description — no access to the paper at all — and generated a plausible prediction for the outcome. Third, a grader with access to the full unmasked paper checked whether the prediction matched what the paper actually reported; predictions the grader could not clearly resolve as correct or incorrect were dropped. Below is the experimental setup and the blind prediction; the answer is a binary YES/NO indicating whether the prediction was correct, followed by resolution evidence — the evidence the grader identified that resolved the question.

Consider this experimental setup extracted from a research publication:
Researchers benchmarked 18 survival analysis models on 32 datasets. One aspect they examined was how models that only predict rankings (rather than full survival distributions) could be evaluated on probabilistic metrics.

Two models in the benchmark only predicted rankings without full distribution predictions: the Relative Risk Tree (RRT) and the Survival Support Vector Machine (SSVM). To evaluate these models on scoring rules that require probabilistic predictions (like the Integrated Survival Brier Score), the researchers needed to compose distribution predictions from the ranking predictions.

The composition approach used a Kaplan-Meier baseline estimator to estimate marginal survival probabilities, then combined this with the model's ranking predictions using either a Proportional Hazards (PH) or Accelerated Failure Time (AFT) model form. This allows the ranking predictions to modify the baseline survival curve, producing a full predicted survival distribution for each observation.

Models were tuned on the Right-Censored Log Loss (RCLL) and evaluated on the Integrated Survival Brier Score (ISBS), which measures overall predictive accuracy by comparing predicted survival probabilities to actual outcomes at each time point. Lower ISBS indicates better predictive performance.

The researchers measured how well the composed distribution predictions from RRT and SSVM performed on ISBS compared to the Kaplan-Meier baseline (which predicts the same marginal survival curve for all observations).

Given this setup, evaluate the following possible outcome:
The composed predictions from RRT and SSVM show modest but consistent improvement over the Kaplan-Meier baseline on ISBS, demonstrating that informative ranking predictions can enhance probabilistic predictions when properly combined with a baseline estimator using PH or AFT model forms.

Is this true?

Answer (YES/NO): NO